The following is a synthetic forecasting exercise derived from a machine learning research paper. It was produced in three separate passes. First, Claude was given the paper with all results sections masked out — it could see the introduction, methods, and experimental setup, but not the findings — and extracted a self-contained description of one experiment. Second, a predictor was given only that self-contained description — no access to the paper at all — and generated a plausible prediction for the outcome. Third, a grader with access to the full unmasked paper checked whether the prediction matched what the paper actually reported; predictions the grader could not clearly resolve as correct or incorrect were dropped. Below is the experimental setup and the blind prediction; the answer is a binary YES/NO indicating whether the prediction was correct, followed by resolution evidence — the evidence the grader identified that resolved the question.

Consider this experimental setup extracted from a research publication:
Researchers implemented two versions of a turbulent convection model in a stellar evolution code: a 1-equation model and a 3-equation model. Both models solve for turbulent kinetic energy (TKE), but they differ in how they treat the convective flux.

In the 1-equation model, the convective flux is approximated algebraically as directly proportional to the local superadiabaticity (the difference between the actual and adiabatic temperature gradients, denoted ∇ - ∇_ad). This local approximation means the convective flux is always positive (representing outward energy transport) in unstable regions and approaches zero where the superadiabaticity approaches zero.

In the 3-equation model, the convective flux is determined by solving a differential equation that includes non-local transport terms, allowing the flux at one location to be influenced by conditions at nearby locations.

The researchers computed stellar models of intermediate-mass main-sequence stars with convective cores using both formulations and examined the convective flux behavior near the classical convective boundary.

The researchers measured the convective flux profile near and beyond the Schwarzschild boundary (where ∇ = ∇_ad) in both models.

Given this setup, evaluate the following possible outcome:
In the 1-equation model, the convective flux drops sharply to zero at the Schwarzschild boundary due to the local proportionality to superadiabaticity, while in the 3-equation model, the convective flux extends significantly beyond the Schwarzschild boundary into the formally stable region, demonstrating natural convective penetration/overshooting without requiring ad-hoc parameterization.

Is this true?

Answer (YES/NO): NO